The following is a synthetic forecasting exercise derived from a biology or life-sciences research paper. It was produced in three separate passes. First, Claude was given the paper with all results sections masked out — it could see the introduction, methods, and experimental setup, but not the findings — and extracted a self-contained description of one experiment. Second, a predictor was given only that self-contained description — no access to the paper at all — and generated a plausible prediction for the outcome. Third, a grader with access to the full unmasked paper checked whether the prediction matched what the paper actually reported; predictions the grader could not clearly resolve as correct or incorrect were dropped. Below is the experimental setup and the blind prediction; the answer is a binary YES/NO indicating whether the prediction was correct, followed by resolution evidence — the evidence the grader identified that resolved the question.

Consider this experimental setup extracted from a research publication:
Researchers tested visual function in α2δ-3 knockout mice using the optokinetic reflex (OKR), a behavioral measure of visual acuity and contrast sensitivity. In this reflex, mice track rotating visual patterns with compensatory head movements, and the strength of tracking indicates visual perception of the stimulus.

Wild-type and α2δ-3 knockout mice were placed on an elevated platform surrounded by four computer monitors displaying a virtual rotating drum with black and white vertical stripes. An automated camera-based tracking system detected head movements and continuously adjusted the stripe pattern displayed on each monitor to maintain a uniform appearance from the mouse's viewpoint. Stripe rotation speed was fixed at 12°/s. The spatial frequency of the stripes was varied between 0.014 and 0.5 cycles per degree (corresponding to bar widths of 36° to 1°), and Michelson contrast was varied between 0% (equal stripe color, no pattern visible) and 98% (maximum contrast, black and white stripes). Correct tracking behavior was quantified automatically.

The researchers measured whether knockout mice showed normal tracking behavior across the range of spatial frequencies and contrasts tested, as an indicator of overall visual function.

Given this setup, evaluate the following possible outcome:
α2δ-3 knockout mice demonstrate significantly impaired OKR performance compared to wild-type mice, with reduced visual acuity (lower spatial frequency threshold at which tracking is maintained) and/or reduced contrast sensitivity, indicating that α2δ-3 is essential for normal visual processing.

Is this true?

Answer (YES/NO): NO